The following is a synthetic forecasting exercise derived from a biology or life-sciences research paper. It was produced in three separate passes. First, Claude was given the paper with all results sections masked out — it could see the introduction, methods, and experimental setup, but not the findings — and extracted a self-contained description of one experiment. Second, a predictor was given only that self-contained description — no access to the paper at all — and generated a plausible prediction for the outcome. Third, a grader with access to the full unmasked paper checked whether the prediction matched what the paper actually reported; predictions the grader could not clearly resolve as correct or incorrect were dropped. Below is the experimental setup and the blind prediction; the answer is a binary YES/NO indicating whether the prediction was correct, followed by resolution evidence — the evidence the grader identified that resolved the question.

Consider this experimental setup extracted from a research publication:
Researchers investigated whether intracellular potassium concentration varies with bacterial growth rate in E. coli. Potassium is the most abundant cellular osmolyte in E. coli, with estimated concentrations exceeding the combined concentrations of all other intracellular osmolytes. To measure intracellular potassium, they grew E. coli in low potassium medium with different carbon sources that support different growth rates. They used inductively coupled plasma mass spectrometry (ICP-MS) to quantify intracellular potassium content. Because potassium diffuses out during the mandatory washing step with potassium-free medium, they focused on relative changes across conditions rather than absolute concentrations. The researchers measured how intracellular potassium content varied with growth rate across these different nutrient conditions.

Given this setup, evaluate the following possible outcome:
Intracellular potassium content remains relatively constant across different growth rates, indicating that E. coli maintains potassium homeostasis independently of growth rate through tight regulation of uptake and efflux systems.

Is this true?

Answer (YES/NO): NO